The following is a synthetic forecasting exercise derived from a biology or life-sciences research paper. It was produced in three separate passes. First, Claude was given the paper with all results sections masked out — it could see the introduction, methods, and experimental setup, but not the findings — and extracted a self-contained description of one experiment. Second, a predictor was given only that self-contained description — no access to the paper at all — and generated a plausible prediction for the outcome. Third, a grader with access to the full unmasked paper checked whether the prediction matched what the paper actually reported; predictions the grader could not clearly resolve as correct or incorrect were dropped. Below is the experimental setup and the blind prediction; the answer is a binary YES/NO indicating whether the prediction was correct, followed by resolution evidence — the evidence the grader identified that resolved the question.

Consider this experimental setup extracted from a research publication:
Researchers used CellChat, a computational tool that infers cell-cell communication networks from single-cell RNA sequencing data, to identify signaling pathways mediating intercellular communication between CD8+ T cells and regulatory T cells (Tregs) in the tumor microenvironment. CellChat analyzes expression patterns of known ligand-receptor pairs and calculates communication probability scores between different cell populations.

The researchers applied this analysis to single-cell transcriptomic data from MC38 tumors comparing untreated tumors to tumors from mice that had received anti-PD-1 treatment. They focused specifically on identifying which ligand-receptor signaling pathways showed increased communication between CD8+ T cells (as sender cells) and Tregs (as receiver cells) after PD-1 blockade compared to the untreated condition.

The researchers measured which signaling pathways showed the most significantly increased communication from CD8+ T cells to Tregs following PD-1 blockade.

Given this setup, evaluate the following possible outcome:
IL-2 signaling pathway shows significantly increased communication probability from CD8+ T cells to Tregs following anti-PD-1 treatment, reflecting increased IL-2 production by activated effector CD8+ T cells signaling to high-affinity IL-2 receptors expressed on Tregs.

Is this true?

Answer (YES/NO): YES